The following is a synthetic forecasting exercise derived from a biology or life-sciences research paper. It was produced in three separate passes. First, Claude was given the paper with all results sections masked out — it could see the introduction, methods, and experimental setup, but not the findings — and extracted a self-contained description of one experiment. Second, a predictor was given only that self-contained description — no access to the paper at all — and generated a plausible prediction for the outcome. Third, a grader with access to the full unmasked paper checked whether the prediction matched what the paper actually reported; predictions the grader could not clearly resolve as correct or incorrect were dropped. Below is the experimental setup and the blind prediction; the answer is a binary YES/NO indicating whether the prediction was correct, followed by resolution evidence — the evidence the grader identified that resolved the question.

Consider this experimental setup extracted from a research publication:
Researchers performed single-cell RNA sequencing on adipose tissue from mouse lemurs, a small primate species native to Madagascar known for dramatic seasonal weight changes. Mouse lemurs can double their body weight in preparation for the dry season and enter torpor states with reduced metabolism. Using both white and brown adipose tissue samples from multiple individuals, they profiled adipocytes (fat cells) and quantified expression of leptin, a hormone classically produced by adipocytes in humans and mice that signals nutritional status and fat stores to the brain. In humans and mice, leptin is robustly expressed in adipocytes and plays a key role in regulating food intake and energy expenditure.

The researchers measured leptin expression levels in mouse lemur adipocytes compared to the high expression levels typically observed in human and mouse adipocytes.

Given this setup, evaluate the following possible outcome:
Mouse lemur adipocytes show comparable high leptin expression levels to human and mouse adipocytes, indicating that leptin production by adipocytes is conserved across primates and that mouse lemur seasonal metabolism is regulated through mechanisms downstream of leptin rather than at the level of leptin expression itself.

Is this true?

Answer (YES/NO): NO